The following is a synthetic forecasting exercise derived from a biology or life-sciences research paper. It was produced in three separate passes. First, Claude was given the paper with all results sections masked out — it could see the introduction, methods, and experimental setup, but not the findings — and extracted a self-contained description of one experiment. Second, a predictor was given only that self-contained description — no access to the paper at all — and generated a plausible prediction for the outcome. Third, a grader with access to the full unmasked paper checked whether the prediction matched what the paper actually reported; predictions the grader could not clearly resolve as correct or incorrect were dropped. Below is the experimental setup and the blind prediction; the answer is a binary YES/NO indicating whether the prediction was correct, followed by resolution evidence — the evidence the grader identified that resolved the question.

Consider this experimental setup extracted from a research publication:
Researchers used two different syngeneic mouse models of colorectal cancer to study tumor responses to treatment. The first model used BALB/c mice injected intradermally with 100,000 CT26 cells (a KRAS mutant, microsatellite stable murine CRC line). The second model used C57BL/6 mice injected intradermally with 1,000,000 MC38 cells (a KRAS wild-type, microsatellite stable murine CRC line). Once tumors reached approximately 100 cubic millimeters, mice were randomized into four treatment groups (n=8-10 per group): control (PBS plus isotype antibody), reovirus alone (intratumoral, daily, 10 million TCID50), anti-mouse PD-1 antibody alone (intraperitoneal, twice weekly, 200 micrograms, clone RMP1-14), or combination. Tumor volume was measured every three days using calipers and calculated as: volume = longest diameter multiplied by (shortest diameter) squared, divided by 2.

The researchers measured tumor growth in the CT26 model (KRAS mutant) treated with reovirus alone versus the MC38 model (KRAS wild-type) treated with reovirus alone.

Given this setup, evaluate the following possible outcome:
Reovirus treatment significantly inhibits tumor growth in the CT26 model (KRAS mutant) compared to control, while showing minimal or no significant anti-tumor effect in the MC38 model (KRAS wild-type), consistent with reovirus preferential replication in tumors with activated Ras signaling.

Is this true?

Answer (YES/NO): NO